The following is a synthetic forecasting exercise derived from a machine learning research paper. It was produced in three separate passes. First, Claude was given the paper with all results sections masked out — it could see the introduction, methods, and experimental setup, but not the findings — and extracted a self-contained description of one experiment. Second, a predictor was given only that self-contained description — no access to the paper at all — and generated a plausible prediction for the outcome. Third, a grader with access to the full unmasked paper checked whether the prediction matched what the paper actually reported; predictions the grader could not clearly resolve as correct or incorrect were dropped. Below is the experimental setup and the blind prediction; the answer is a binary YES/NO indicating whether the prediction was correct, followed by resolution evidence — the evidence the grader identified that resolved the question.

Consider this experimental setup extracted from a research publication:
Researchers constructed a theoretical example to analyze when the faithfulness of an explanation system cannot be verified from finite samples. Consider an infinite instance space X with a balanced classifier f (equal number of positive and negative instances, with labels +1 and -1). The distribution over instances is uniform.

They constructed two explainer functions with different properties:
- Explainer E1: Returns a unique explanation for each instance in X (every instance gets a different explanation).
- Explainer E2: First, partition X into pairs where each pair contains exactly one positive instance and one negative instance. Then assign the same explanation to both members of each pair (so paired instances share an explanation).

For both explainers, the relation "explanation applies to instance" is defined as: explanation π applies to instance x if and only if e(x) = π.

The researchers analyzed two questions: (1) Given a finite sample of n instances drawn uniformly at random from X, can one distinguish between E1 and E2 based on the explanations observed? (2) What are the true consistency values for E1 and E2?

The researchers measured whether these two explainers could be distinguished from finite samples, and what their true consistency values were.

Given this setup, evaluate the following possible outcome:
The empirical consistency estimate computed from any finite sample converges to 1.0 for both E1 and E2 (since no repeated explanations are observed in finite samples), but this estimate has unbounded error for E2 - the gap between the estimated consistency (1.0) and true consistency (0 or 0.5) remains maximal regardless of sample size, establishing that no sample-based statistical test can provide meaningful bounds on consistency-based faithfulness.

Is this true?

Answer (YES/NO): NO